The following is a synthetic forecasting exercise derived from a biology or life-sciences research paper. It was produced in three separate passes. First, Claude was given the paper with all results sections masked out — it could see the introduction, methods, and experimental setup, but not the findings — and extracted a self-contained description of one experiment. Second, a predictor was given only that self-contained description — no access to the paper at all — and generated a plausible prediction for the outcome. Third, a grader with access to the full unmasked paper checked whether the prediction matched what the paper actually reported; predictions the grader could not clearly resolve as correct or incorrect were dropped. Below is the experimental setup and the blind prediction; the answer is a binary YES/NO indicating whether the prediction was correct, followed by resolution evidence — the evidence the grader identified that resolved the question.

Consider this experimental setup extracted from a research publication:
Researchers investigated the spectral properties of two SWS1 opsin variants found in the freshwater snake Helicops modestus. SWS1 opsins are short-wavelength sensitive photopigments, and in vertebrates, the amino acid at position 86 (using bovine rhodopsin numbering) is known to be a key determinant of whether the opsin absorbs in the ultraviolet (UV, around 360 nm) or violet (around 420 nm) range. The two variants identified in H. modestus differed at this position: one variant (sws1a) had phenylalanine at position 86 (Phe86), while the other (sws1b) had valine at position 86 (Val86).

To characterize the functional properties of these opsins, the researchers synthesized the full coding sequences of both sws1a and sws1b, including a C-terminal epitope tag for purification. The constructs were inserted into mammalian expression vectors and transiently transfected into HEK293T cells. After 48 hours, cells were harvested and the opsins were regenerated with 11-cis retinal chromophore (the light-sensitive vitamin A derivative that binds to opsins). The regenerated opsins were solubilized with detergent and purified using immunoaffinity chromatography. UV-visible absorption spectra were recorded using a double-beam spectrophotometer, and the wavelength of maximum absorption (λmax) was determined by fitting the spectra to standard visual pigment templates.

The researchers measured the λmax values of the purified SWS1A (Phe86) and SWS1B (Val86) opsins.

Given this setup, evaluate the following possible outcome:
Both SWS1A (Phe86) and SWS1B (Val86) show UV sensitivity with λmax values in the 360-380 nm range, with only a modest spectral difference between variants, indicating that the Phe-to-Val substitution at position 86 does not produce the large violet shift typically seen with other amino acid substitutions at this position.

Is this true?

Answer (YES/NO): NO